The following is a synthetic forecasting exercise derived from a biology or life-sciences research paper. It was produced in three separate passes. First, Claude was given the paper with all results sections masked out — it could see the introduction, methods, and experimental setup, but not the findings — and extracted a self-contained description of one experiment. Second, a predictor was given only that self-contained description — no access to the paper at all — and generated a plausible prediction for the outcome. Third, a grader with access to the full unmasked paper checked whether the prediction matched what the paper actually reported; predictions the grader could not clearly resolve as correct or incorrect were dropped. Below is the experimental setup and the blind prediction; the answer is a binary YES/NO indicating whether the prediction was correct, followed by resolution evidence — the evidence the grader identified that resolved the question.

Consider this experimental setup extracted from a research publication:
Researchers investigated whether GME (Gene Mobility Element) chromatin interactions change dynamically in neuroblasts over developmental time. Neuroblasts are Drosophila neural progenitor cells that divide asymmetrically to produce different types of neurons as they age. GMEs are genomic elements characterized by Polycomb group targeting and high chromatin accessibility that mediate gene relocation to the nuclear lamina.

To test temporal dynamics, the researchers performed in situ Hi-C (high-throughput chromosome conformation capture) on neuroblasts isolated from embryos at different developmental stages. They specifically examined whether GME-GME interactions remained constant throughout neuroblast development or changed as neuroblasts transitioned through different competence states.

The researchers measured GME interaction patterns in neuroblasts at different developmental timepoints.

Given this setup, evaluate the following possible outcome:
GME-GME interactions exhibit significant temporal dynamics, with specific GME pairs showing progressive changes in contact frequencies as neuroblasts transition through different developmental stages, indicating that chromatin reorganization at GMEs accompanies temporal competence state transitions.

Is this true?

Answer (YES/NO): YES